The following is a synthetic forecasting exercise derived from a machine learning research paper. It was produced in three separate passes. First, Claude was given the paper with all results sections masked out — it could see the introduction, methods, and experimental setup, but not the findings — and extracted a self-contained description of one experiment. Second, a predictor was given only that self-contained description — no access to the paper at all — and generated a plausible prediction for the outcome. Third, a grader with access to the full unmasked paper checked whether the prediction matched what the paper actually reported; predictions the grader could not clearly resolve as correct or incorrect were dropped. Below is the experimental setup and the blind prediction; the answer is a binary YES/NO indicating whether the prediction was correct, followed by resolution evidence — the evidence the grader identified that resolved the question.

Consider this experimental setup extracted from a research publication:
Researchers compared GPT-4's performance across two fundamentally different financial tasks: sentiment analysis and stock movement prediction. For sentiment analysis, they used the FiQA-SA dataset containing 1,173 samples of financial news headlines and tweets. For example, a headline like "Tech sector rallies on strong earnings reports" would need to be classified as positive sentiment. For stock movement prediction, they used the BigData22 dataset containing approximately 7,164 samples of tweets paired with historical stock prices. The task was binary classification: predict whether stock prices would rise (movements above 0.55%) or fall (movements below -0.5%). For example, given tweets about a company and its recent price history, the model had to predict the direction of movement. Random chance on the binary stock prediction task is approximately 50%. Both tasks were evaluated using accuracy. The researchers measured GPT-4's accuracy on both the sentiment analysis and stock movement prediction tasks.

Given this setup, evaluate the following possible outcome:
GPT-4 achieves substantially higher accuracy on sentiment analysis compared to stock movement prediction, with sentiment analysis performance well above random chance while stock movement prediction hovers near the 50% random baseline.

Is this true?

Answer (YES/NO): YES